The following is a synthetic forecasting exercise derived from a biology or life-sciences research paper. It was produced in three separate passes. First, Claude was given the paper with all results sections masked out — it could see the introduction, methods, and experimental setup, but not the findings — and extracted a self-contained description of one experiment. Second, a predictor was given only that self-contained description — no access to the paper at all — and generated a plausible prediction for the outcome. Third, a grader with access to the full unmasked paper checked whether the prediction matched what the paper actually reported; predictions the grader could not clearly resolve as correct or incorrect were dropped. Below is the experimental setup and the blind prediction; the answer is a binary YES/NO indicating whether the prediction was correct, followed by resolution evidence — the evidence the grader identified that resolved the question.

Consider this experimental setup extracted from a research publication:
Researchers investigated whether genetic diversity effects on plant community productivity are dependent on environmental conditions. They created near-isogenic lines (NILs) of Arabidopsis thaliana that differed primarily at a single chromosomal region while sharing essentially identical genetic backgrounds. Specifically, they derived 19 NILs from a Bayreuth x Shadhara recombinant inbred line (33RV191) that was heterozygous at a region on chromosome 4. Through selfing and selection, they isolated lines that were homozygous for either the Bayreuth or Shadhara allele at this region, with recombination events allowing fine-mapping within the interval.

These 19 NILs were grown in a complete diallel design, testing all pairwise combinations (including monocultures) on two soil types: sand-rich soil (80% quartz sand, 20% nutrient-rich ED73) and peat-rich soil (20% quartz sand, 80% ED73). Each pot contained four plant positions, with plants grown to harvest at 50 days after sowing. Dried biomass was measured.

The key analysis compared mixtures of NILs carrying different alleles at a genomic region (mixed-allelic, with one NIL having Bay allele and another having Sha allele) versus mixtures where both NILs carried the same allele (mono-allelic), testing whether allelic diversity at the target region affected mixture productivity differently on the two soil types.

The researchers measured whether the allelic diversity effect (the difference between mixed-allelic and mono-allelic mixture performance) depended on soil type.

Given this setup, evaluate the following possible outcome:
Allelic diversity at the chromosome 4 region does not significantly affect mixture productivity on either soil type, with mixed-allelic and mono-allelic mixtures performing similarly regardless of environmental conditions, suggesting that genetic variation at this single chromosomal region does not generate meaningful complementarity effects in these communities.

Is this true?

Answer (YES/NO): NO